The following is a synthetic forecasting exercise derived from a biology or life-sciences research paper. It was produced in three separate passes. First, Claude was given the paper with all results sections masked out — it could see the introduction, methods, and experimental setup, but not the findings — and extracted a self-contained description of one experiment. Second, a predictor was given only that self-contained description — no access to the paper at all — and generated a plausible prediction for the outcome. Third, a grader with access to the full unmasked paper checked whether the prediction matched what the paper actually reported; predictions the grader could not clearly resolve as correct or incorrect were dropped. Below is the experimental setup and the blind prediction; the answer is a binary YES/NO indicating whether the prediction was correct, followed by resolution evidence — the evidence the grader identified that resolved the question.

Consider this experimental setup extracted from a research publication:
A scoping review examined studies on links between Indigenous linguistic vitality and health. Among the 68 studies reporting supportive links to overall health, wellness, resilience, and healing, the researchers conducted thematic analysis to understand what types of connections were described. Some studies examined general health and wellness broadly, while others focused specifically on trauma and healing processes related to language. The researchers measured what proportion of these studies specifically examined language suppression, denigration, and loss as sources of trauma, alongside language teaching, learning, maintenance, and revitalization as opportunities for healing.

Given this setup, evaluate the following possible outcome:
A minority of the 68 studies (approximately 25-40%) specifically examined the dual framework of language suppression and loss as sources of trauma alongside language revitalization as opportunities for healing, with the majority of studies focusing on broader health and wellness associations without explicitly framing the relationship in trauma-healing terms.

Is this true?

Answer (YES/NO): YES